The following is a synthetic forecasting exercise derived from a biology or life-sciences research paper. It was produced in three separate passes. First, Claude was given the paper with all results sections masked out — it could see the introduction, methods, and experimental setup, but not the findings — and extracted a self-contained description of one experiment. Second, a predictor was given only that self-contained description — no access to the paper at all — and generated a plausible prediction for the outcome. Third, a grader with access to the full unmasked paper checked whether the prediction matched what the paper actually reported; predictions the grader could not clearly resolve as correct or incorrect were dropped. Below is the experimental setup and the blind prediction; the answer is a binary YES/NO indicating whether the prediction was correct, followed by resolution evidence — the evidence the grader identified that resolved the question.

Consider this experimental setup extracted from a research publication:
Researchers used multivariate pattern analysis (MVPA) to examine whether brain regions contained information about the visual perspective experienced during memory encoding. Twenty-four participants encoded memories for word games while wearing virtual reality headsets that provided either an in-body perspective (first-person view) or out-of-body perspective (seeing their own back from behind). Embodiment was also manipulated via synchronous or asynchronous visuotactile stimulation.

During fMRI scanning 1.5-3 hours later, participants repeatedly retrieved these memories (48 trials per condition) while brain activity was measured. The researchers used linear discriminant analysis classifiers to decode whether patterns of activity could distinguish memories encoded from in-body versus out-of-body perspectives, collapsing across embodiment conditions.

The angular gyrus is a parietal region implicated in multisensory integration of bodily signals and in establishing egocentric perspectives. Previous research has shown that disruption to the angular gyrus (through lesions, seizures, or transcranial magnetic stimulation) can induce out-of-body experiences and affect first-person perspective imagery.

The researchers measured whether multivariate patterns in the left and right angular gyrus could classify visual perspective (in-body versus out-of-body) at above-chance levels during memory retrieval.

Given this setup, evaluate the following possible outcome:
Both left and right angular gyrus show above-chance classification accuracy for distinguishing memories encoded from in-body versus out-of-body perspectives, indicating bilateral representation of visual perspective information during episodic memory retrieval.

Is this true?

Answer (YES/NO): NO